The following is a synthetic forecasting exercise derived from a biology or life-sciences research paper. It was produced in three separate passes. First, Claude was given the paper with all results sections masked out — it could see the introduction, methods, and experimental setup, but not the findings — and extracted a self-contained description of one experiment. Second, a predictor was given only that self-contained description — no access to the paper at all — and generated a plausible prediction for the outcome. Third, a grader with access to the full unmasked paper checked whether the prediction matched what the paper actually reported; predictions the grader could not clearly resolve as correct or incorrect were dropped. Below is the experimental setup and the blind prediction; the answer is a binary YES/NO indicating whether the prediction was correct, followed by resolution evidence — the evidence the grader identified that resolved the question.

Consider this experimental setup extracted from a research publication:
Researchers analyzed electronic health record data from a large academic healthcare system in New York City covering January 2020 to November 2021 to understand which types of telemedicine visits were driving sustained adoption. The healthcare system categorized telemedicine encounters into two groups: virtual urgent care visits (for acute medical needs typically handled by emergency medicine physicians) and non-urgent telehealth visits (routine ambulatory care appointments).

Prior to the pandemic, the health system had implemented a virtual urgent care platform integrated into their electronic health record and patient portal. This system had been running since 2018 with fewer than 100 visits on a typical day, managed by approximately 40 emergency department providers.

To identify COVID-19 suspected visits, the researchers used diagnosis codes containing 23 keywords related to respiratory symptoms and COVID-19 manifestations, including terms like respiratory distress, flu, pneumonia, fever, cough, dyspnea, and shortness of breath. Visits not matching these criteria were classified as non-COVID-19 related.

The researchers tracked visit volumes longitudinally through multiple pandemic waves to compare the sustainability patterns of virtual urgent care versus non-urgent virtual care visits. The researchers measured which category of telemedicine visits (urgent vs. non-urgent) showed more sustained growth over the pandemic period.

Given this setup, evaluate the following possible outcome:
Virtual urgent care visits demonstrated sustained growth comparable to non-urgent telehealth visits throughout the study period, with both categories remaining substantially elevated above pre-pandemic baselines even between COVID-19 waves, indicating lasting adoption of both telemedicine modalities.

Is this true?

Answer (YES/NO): NO